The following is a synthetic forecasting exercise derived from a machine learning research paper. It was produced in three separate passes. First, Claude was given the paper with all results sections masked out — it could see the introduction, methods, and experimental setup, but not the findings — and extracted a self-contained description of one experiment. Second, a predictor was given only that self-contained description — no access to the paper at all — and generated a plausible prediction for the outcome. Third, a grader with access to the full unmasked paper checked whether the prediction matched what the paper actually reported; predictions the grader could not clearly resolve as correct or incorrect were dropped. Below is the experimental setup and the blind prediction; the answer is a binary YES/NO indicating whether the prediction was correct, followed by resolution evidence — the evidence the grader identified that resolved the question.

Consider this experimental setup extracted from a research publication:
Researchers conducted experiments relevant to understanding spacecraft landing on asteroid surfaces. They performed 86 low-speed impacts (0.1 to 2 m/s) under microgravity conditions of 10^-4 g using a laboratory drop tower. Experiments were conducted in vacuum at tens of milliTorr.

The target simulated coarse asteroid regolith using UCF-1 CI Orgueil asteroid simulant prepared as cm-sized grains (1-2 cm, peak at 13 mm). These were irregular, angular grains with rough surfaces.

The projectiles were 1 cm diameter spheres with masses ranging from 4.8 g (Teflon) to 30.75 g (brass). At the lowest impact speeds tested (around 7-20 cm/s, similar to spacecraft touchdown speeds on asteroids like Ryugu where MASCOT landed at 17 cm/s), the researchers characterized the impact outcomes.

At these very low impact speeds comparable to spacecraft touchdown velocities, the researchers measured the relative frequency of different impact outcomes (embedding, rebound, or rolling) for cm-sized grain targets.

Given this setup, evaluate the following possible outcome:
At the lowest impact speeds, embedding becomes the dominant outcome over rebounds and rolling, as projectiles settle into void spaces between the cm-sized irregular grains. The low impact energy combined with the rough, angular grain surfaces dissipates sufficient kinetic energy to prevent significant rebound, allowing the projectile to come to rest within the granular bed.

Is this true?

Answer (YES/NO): NO